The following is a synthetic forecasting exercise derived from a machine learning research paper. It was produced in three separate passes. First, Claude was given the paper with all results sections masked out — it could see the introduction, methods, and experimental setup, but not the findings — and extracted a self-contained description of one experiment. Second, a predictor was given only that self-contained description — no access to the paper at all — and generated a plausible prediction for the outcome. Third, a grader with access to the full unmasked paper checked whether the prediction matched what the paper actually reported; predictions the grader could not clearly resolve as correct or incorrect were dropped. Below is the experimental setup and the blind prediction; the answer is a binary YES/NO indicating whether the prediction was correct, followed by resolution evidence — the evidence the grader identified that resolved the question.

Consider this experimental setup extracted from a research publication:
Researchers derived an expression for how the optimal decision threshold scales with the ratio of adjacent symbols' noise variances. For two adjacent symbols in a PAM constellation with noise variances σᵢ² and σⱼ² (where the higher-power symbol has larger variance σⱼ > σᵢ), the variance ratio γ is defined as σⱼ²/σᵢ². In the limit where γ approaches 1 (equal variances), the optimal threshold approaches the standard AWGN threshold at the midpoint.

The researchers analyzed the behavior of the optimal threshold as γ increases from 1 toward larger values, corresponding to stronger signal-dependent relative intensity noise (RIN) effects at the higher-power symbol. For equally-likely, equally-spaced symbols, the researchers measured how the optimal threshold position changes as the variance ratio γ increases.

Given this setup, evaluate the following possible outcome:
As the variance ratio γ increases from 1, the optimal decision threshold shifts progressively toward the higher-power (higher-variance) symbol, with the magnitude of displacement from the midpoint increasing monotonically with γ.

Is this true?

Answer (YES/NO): NO